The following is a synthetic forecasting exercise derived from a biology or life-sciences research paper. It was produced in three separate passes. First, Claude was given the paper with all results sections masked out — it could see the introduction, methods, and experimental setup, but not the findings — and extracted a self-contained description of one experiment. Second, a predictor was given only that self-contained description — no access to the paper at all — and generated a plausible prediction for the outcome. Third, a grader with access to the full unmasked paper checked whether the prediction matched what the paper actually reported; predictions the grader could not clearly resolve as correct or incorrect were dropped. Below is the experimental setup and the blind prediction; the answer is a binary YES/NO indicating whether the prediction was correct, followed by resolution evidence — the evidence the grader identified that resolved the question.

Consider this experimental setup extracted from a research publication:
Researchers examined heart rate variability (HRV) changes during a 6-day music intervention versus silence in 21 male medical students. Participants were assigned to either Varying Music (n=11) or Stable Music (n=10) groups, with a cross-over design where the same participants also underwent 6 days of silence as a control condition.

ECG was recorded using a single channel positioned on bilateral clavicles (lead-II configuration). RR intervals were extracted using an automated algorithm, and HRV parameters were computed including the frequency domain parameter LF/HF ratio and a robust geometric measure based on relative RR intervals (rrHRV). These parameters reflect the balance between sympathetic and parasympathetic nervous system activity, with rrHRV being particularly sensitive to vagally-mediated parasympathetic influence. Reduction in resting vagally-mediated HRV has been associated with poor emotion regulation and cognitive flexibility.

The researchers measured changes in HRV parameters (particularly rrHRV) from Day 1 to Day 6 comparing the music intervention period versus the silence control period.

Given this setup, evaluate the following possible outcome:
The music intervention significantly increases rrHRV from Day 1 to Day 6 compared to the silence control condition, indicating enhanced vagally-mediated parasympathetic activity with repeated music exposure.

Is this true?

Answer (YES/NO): NO